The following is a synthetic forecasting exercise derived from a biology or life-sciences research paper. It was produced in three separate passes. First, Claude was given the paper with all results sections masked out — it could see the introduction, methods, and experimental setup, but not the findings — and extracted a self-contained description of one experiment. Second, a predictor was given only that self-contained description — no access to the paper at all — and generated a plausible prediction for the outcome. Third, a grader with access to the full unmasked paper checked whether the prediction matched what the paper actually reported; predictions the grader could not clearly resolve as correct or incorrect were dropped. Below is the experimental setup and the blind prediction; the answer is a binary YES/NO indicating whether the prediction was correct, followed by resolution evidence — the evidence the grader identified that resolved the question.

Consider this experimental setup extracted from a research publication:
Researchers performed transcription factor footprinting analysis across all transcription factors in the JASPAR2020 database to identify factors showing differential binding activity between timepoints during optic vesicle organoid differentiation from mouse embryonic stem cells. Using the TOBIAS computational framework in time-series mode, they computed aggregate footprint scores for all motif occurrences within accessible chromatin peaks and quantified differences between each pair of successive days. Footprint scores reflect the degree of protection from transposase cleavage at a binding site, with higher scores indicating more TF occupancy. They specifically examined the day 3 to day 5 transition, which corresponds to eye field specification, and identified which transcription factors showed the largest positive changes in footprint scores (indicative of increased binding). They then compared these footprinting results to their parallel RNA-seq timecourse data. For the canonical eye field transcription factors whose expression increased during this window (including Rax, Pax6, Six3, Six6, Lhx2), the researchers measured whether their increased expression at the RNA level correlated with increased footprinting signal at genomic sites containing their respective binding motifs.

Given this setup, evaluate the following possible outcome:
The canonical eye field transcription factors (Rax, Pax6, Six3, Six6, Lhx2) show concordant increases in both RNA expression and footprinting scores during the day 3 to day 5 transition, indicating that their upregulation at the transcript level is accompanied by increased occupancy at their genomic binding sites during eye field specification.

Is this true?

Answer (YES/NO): NO